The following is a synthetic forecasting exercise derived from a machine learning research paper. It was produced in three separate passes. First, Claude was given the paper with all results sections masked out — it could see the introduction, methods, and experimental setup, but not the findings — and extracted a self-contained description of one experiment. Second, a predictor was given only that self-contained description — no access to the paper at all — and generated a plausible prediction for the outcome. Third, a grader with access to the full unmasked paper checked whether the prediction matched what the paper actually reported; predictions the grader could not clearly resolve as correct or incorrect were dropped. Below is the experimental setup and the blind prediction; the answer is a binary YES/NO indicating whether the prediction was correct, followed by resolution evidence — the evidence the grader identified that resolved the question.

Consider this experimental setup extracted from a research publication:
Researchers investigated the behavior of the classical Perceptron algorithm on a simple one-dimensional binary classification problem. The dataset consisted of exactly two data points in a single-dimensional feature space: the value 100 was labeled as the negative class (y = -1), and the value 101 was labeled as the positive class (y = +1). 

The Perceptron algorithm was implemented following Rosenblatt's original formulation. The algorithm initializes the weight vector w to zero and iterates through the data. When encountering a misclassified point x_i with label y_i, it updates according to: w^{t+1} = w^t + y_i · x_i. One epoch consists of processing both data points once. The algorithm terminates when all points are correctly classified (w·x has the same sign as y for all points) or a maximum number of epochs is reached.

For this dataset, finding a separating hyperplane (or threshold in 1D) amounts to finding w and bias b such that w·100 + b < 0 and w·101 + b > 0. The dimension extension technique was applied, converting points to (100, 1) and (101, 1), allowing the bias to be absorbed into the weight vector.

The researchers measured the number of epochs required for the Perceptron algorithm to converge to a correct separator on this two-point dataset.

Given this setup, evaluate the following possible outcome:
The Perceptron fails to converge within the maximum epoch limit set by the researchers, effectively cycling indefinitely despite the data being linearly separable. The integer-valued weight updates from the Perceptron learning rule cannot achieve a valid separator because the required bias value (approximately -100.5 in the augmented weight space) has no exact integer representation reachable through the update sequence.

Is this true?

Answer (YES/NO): NO